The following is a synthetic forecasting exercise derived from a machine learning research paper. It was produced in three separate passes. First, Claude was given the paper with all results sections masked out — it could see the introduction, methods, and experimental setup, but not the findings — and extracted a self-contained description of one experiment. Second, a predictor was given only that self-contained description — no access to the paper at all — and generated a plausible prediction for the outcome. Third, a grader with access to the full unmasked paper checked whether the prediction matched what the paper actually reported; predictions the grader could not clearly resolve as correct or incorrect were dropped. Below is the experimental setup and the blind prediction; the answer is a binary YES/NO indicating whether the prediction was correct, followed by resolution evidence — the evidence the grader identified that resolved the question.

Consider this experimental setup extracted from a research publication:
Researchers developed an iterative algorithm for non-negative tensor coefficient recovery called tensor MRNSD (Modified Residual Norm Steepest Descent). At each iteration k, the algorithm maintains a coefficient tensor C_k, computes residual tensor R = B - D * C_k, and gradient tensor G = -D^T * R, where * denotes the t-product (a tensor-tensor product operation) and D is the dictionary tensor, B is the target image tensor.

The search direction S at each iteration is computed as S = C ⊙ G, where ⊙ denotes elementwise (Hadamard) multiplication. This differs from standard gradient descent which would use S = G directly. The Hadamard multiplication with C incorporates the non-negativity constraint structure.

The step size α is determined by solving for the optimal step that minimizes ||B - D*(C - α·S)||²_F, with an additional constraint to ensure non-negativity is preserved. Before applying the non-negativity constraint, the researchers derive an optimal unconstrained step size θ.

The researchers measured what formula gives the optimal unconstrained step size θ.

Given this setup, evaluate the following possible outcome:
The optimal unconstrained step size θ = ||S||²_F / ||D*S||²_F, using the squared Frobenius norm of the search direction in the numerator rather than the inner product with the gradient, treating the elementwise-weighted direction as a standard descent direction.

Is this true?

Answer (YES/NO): NO